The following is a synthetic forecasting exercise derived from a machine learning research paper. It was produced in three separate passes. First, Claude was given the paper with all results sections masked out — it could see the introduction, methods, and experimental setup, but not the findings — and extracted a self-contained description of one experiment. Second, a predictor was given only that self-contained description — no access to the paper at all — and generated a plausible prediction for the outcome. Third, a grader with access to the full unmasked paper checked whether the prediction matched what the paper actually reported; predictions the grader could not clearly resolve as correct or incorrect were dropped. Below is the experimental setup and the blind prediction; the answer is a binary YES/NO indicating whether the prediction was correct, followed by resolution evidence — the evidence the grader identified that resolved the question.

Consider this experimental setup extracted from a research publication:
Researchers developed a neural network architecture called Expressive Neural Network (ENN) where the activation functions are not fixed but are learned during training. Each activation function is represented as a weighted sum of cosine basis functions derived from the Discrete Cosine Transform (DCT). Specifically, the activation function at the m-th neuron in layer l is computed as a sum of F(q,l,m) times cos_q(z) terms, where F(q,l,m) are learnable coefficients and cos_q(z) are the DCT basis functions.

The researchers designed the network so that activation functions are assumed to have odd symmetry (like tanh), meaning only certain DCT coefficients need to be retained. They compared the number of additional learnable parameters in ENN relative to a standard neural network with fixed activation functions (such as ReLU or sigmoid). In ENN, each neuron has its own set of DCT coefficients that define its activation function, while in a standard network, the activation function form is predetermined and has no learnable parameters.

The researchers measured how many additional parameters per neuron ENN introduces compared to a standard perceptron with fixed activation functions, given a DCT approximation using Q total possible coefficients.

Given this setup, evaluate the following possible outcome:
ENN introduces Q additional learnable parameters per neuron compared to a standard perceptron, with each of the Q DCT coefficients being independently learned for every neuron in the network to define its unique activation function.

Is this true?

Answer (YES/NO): NO